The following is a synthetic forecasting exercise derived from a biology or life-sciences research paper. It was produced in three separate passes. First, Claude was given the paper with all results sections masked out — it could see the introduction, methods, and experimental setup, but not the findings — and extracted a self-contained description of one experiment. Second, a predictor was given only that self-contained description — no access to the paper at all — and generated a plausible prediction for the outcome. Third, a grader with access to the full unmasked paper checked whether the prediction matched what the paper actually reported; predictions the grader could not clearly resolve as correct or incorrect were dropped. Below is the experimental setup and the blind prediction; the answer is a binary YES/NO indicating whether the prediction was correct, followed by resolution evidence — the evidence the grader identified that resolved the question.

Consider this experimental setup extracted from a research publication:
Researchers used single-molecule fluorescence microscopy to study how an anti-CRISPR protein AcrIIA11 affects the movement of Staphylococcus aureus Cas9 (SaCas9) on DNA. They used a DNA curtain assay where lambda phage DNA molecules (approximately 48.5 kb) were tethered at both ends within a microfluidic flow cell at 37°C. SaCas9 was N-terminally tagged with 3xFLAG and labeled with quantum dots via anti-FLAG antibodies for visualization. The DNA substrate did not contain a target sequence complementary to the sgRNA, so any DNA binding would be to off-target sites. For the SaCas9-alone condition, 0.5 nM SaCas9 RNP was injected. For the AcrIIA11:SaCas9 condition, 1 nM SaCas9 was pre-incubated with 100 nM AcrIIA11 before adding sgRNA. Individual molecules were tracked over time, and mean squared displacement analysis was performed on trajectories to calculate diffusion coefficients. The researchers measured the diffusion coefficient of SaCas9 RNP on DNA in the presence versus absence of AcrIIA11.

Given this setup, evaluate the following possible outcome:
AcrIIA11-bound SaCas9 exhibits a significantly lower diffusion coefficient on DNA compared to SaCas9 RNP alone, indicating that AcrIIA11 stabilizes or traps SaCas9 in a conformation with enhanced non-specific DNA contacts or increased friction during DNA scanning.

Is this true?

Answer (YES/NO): YES